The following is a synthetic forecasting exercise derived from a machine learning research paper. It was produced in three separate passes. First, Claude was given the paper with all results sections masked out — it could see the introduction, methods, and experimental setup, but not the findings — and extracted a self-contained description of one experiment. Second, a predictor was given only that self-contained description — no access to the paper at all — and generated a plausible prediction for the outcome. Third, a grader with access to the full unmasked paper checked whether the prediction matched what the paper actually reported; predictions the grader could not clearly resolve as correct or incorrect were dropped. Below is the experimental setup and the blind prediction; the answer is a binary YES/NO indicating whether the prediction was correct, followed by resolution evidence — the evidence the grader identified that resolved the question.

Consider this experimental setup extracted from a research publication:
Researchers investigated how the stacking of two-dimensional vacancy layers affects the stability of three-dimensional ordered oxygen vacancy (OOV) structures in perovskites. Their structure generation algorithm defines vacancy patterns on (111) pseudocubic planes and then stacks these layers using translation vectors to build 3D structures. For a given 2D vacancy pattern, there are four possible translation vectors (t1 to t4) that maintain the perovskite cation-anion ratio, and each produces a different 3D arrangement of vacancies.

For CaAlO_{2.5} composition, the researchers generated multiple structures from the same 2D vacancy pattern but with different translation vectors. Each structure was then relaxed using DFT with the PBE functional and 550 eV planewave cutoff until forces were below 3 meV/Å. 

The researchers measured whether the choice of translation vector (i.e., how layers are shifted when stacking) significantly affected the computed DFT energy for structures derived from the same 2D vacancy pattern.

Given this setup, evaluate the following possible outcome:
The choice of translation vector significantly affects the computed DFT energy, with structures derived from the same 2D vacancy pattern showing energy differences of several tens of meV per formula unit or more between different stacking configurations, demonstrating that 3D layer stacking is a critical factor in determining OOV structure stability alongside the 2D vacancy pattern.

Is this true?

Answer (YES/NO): YES